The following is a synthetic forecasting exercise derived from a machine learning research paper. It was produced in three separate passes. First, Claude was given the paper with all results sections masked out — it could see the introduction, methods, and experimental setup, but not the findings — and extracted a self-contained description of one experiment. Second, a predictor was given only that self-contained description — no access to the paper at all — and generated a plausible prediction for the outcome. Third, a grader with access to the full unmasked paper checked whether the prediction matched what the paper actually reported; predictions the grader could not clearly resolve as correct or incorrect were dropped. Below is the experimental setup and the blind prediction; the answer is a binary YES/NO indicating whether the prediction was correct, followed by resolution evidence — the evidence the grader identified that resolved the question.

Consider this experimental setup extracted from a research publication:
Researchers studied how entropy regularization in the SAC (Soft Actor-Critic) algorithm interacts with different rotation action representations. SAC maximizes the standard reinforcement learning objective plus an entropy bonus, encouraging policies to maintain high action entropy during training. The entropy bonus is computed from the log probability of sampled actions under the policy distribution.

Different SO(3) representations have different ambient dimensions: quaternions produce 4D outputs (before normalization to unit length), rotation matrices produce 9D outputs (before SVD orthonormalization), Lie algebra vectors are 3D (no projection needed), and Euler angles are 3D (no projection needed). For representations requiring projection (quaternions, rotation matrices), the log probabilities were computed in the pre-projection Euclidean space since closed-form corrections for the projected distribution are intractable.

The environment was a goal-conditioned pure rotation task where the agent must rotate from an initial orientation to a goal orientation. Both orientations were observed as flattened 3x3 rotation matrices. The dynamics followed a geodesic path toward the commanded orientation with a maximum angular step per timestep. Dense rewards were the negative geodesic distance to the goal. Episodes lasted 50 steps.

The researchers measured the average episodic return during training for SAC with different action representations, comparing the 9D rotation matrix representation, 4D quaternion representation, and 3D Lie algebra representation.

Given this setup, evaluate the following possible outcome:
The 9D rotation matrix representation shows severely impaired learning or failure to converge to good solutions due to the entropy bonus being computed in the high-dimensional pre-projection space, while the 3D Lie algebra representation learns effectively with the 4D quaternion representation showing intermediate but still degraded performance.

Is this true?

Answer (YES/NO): NO